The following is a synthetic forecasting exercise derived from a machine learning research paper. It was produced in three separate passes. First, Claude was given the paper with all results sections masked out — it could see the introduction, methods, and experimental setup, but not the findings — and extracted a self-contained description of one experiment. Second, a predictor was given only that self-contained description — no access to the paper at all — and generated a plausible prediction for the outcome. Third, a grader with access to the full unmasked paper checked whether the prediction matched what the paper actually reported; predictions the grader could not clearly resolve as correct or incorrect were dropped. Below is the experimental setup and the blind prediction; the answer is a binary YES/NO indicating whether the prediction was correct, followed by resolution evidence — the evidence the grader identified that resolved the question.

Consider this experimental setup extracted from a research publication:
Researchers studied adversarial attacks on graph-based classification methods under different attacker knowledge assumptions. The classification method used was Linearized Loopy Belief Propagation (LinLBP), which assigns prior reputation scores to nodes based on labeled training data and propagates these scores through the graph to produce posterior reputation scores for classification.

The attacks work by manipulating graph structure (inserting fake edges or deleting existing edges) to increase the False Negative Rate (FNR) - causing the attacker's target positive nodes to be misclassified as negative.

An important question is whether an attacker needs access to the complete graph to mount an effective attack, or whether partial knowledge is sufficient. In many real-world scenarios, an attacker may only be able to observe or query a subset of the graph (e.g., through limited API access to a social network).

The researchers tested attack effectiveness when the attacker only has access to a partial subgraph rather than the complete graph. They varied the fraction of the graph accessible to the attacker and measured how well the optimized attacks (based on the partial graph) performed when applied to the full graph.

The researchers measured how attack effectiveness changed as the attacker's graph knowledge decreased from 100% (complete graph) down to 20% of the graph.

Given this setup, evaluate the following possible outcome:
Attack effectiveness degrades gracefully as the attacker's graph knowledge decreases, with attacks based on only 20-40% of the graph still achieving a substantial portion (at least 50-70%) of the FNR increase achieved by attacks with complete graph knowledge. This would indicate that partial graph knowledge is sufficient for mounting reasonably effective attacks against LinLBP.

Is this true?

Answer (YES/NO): YES